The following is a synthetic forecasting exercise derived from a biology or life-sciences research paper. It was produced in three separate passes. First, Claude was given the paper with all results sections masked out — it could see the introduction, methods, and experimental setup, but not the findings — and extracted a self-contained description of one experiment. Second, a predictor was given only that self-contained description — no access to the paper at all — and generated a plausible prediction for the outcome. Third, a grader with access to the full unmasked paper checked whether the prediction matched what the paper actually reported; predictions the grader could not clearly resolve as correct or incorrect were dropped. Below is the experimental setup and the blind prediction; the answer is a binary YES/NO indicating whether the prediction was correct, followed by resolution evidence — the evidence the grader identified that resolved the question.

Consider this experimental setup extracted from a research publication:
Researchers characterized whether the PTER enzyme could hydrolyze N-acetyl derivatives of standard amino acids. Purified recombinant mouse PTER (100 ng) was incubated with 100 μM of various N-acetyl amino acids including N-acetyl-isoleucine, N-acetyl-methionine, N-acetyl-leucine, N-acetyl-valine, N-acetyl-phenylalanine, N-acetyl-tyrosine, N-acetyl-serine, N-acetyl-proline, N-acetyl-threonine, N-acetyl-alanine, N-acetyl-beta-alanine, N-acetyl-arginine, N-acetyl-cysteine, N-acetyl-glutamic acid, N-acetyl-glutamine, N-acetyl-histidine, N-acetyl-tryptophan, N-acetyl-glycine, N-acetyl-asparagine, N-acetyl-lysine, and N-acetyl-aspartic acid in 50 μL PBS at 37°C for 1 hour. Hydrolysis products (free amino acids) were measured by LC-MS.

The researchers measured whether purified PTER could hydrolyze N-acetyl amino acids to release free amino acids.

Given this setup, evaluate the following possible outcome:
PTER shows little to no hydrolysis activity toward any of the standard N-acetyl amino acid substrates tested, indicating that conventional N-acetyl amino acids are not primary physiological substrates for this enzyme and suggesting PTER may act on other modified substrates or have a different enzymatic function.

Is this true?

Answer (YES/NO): NO